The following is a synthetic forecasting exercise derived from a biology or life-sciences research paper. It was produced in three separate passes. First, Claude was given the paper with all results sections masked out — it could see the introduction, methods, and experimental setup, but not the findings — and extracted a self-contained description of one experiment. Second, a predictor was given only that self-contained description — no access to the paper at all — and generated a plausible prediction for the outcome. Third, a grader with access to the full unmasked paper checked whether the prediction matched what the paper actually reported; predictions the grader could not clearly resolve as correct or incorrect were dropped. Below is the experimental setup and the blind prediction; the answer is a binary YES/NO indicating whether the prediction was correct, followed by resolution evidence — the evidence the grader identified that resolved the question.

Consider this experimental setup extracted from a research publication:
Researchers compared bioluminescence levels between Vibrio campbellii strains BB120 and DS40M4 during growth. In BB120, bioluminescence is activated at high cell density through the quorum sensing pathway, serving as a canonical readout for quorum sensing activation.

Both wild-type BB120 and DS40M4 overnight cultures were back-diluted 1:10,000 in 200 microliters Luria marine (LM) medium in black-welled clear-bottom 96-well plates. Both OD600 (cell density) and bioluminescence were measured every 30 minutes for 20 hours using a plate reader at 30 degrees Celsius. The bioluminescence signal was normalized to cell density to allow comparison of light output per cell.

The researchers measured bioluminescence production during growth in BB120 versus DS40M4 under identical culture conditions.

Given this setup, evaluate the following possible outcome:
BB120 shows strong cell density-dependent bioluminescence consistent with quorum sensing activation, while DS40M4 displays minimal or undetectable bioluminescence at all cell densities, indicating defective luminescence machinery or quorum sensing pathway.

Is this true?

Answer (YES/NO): YES